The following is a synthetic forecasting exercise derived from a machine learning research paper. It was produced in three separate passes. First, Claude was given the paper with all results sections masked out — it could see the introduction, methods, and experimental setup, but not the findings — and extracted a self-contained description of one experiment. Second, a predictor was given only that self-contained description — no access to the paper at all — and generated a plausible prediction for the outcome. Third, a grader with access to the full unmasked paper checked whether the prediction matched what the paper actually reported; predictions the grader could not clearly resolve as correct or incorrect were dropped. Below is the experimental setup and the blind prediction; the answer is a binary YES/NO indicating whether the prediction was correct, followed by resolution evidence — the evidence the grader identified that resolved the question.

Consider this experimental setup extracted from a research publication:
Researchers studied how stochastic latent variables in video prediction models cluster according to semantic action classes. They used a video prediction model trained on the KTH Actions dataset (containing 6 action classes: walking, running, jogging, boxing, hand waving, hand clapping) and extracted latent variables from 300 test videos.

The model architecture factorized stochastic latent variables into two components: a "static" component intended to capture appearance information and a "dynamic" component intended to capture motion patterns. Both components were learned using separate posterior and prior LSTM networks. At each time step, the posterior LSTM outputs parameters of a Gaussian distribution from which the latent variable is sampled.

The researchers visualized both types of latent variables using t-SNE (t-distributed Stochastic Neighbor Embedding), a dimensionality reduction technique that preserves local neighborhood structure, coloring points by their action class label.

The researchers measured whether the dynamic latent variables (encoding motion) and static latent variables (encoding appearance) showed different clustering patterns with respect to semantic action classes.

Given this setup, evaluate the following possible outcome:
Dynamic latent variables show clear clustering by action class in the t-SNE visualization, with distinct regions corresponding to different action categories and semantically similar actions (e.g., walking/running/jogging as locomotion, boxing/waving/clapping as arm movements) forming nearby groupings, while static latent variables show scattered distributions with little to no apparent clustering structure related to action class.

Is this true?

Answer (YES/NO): YES